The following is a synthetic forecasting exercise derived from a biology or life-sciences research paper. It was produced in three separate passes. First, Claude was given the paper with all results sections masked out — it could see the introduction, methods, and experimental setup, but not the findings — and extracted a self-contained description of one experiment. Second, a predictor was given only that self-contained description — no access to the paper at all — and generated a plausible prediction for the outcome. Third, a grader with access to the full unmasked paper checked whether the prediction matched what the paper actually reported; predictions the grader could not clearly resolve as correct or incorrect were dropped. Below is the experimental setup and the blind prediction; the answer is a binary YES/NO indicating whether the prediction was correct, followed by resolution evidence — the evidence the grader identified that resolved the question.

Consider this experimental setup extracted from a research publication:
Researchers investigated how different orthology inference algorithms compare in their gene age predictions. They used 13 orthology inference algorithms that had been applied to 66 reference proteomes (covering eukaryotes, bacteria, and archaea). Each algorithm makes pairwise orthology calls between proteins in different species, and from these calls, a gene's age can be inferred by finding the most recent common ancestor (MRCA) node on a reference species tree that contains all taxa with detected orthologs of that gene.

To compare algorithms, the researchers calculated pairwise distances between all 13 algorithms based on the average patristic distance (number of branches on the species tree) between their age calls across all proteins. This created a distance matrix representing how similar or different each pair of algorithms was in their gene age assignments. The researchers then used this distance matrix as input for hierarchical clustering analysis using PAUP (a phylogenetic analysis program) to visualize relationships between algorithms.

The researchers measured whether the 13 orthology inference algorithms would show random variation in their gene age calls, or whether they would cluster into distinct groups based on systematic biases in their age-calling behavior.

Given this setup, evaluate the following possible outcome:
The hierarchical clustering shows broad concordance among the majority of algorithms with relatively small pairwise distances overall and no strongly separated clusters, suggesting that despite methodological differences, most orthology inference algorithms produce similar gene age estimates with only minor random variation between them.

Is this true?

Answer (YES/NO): NO